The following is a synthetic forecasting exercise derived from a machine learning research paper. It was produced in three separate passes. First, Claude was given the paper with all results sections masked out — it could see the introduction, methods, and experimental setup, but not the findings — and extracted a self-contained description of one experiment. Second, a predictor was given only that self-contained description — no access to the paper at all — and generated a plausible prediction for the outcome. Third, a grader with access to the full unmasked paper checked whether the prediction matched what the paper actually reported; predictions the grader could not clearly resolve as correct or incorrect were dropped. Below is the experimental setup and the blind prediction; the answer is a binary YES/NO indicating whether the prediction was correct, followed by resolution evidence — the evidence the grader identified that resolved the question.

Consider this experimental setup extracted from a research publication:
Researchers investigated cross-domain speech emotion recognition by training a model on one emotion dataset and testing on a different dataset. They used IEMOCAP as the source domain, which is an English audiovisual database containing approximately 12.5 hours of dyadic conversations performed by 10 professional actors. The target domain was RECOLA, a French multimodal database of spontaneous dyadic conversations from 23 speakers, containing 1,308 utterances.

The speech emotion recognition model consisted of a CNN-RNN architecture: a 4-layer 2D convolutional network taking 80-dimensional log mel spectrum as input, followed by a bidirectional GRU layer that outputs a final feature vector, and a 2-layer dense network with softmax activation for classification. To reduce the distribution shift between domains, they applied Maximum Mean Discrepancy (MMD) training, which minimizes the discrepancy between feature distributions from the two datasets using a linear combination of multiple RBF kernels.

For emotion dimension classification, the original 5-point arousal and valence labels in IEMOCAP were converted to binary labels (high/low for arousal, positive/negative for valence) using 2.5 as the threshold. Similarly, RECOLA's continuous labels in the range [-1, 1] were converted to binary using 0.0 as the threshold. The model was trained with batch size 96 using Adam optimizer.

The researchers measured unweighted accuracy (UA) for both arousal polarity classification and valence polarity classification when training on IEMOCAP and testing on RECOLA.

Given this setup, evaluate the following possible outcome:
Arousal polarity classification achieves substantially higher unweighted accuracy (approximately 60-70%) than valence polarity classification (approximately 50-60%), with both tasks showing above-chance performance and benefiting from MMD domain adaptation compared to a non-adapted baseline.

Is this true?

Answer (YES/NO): NO